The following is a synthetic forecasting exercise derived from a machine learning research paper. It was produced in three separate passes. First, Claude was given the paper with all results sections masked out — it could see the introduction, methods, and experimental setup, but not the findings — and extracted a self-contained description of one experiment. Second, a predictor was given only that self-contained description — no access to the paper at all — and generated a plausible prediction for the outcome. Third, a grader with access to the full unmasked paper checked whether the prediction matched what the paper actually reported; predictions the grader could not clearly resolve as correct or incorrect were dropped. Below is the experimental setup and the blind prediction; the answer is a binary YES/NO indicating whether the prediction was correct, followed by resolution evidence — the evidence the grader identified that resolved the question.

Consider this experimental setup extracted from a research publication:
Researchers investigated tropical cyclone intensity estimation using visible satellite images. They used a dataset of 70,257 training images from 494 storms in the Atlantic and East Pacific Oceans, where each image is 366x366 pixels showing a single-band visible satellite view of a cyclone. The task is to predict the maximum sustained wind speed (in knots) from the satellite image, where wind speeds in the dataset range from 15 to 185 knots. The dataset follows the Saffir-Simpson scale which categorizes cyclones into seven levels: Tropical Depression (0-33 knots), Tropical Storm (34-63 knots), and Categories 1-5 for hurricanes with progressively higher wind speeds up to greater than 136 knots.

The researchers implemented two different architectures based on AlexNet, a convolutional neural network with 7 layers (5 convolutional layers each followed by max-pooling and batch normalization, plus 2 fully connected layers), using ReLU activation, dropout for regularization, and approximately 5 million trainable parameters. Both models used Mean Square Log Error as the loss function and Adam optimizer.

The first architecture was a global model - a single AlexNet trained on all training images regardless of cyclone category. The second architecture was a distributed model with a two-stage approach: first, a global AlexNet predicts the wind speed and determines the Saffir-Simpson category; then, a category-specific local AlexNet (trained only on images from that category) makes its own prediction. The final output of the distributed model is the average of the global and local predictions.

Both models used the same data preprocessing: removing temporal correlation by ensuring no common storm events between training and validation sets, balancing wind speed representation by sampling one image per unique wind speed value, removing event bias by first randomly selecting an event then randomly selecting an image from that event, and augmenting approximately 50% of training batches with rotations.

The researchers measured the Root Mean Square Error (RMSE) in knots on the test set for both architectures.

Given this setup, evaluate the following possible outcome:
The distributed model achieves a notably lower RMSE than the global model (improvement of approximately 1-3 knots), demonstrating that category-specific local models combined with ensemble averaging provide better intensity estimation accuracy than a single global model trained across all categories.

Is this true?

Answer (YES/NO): NO